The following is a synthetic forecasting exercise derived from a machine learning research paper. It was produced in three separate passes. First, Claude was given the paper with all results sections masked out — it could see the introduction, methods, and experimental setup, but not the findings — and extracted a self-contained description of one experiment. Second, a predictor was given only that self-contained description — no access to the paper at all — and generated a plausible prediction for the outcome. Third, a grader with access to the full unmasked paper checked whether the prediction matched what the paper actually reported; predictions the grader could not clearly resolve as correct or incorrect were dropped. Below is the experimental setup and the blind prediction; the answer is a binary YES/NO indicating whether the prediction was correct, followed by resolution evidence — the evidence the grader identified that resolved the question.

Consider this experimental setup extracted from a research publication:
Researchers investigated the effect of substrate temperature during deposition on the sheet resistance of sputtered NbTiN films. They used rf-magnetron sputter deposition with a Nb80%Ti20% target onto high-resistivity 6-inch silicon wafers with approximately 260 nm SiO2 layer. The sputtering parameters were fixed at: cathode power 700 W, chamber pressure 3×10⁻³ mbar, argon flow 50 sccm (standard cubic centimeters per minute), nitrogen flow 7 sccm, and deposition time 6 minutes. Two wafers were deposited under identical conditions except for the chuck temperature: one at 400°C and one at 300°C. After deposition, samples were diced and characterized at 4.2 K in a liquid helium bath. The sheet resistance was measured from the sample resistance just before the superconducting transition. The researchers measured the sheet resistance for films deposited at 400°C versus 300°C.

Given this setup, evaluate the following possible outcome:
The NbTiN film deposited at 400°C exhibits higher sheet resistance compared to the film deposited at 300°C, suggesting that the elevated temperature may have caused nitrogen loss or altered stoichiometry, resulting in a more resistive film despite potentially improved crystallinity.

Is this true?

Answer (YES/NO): NO